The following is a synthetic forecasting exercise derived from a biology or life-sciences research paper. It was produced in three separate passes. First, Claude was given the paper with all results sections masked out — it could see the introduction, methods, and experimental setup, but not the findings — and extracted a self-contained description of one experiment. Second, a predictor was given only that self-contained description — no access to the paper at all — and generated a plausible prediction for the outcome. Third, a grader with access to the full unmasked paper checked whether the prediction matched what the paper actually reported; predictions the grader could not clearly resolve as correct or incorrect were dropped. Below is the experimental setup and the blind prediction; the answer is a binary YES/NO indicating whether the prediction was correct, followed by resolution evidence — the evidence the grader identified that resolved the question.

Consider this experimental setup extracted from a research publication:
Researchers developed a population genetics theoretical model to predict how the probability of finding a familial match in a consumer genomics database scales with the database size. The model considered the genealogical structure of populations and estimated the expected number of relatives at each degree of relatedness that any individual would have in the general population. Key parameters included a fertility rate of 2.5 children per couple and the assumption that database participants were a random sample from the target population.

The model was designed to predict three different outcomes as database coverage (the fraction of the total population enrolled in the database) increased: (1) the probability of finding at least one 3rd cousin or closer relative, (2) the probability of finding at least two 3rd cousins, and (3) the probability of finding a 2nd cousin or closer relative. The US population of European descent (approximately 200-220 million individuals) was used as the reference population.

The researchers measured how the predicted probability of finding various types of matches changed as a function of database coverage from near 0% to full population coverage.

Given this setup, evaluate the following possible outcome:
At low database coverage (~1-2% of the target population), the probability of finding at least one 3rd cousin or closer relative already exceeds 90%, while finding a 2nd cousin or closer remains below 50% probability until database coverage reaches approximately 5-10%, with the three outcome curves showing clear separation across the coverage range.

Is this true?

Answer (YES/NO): NO